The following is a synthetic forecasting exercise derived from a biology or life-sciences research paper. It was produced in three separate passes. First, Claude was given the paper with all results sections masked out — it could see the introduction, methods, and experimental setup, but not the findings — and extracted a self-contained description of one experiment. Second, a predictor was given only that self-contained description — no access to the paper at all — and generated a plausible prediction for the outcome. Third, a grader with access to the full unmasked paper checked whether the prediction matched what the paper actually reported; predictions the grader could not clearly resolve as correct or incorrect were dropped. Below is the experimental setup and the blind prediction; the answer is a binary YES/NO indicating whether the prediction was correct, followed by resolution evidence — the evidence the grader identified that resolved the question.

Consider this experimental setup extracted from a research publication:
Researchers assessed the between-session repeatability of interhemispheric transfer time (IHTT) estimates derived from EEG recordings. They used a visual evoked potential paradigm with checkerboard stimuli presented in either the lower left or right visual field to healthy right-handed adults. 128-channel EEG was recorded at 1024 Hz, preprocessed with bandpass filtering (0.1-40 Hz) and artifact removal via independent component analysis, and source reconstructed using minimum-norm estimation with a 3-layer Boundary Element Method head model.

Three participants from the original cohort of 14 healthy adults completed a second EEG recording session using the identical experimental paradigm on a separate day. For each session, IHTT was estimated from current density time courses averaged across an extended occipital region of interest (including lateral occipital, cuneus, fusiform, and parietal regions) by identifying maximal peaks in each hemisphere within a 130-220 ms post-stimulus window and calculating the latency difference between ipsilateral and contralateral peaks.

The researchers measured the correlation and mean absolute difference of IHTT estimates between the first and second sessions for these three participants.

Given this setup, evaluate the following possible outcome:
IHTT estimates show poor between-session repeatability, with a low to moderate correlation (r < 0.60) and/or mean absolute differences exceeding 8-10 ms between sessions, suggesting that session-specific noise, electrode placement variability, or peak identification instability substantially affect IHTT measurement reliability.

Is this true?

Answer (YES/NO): YES